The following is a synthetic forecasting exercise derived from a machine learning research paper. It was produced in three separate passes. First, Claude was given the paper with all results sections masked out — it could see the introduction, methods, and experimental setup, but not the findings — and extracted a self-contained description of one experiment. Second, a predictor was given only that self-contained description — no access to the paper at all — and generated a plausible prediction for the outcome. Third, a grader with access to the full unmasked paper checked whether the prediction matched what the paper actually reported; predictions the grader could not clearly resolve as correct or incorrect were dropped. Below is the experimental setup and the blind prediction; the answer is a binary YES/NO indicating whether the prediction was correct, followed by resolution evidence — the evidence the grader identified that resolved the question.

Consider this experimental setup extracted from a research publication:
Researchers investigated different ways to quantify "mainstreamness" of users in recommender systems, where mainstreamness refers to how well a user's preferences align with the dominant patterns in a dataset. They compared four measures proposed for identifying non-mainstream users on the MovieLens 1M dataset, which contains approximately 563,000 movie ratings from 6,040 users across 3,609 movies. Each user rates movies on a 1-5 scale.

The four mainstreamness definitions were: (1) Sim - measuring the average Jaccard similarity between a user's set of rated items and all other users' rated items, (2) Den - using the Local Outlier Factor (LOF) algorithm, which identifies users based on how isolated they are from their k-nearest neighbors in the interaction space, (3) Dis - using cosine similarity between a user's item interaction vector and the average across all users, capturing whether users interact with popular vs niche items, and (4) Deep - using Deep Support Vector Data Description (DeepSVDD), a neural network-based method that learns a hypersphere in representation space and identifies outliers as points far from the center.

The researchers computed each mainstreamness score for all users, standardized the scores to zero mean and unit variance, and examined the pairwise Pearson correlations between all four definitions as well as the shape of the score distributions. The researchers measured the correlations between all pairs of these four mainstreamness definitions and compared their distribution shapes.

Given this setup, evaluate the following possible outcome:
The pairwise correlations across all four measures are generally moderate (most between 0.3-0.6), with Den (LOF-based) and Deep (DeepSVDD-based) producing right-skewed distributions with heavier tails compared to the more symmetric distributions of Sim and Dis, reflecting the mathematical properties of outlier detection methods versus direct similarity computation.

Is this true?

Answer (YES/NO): NO